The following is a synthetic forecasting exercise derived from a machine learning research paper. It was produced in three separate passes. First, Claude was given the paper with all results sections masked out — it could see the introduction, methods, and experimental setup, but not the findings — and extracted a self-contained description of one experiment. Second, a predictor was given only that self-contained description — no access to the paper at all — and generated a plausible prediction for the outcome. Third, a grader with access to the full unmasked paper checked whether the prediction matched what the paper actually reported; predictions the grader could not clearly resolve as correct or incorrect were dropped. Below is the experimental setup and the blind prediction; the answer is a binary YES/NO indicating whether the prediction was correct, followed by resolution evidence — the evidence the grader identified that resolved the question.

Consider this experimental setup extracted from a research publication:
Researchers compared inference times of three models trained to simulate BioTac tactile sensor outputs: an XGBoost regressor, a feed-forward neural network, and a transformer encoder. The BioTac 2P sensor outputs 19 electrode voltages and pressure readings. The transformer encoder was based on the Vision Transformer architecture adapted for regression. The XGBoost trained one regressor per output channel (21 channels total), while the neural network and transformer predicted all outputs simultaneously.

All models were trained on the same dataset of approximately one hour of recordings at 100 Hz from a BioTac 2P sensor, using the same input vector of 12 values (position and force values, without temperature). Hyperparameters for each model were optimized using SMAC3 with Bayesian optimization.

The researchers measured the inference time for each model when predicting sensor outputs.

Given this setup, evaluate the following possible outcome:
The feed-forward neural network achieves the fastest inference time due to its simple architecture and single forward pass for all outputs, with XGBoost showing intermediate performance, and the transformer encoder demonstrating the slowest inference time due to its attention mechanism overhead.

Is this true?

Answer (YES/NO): NO